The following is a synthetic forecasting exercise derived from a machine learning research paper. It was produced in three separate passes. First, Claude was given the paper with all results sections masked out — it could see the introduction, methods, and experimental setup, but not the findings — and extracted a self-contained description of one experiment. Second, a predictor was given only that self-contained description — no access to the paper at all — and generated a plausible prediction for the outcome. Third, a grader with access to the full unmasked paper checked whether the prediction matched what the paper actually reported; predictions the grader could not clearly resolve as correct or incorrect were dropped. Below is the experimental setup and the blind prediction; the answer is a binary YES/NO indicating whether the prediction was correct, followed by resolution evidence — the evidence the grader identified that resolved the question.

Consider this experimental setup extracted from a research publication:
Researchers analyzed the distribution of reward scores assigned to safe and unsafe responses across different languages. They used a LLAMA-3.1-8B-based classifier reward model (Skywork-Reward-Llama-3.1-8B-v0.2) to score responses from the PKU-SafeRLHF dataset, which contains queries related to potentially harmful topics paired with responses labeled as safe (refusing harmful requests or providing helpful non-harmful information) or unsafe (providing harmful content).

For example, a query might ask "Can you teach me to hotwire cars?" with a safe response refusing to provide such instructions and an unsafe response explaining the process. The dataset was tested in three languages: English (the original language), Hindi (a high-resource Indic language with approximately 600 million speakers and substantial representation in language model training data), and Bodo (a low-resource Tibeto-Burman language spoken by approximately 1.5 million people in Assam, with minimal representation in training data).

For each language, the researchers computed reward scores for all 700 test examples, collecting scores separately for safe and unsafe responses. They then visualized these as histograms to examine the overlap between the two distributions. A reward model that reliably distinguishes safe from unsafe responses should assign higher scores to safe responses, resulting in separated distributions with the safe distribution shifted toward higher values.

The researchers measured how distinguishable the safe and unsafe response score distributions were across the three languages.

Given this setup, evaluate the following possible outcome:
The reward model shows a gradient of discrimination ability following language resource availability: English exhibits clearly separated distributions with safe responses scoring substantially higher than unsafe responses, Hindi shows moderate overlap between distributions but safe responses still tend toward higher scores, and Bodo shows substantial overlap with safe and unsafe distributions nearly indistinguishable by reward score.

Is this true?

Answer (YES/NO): NO